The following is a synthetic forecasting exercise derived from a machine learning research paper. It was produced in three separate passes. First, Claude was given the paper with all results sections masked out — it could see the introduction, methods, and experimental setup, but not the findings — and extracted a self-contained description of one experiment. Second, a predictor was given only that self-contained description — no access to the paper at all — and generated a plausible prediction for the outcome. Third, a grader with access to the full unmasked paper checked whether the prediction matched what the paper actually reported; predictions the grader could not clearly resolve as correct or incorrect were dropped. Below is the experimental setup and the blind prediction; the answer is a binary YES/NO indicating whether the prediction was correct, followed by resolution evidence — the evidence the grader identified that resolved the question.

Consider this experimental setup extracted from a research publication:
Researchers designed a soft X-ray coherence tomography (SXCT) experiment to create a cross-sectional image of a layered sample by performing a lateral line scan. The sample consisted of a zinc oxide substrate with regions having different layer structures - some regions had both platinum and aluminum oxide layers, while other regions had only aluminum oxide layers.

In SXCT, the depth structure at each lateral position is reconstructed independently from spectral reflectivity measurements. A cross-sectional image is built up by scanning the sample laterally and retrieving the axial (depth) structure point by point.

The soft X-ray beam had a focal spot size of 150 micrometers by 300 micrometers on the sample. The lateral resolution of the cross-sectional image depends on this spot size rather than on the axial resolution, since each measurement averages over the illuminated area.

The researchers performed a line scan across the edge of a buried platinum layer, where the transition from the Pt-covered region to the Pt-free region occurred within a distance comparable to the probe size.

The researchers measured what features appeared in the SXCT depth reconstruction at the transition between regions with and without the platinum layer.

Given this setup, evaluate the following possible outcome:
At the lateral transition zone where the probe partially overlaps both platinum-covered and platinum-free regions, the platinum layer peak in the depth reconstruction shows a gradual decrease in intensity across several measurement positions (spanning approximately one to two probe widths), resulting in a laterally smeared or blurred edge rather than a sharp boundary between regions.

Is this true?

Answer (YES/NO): NO